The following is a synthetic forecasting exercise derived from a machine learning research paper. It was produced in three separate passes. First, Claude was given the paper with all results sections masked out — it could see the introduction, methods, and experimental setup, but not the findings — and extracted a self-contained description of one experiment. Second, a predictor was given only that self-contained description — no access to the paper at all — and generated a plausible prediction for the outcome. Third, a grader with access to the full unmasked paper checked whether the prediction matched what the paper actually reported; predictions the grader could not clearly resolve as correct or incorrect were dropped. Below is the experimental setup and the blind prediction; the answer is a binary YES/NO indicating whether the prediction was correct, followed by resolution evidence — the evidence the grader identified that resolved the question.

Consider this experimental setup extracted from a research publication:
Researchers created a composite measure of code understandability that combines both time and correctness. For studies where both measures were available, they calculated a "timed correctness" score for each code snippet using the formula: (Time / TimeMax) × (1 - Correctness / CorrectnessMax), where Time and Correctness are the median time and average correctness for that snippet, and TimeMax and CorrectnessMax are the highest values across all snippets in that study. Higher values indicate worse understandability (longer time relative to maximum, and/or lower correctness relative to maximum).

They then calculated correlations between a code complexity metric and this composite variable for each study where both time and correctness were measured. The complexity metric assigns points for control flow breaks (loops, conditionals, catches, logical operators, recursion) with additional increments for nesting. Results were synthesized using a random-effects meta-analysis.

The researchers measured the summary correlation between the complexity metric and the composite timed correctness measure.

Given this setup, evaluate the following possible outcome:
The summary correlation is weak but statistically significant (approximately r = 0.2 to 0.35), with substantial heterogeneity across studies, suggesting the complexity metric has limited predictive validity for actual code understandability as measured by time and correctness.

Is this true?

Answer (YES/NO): NO